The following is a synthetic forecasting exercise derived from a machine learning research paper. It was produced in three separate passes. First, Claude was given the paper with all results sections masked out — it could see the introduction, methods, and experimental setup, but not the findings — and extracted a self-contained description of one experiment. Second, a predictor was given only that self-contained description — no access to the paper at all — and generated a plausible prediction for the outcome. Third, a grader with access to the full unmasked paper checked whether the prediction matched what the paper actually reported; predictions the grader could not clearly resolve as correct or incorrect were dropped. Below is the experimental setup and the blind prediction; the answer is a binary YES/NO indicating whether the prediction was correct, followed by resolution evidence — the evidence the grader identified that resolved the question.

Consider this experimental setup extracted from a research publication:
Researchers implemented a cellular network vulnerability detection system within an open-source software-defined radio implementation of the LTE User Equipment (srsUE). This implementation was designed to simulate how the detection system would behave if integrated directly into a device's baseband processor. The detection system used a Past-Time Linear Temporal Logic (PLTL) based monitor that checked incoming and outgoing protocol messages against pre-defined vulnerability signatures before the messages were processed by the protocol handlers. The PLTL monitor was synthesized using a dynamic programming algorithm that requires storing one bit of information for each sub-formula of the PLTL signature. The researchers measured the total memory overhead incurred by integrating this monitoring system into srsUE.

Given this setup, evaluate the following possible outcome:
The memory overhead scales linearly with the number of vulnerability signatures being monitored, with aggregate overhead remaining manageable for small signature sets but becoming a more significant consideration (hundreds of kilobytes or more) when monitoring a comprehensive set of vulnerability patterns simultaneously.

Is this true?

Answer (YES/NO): NO